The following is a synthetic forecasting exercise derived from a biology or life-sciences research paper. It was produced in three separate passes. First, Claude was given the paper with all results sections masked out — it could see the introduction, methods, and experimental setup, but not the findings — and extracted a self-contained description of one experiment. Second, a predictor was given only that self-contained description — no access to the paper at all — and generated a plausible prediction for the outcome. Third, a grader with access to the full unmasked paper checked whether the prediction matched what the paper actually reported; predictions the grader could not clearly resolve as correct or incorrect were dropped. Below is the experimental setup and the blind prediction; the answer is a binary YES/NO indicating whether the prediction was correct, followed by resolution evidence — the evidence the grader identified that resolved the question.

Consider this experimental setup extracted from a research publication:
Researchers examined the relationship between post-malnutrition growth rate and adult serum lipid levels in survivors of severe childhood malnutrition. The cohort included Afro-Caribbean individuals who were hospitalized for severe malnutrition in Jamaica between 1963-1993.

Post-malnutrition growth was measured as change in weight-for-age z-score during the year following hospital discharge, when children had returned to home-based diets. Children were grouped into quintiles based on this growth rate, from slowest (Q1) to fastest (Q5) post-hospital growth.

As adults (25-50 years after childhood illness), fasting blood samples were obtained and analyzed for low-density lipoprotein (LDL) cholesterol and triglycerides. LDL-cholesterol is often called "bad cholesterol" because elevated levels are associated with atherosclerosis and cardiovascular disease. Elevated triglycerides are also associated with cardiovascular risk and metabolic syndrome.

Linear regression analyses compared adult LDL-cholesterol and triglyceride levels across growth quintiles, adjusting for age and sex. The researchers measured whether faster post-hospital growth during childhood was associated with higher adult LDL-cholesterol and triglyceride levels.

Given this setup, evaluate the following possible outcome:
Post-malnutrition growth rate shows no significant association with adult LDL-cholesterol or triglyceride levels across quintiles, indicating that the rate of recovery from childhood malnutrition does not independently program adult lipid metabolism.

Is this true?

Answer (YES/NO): YES